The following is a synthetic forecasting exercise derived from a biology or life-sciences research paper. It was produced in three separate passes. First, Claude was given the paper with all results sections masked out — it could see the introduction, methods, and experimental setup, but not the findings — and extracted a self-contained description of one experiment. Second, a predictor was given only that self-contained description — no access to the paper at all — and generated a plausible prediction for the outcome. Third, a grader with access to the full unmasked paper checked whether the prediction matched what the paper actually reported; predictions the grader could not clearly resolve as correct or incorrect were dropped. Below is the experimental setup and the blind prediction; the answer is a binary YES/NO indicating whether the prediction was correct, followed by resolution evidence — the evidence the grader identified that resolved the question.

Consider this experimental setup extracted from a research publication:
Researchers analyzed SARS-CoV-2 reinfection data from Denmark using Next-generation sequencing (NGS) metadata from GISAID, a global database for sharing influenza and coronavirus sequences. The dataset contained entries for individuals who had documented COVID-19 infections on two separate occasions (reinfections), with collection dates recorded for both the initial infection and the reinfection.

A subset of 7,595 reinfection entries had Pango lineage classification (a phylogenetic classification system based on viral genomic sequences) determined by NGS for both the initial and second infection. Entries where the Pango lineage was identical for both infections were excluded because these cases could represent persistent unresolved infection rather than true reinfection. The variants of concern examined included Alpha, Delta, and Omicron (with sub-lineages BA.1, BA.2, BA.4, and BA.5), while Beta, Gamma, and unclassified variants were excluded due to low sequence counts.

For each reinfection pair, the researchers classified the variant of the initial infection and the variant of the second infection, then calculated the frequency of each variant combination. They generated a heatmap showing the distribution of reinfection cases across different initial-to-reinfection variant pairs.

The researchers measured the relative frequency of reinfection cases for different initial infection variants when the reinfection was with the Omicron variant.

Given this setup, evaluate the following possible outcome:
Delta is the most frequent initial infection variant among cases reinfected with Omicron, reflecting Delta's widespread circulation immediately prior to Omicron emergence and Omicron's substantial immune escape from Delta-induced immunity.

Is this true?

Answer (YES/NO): YES